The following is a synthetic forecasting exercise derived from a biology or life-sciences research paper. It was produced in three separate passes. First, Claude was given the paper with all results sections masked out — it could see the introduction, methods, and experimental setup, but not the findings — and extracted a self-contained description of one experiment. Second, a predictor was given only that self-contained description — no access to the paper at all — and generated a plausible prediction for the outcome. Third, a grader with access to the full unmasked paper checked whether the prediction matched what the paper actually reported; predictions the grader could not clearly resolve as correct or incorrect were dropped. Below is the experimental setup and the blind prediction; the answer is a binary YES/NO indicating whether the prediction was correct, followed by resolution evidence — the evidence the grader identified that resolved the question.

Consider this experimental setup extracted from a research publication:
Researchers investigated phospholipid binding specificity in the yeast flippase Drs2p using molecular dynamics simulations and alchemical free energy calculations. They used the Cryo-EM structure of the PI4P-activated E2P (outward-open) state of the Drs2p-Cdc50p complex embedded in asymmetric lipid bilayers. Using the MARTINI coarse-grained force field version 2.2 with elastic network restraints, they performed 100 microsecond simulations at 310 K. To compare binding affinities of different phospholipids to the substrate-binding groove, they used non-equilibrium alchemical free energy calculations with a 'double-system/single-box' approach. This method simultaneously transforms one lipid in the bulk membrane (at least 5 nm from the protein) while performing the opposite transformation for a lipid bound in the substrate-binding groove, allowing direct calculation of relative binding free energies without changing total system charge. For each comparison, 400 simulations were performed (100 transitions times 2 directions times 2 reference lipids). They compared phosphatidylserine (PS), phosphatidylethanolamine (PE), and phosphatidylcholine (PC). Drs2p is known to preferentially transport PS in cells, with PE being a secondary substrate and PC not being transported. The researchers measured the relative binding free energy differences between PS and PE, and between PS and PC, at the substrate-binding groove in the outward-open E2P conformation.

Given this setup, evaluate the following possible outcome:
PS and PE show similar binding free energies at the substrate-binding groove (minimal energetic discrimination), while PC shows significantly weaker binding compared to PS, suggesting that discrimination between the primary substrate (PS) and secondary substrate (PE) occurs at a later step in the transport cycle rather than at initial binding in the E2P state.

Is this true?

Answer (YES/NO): NO